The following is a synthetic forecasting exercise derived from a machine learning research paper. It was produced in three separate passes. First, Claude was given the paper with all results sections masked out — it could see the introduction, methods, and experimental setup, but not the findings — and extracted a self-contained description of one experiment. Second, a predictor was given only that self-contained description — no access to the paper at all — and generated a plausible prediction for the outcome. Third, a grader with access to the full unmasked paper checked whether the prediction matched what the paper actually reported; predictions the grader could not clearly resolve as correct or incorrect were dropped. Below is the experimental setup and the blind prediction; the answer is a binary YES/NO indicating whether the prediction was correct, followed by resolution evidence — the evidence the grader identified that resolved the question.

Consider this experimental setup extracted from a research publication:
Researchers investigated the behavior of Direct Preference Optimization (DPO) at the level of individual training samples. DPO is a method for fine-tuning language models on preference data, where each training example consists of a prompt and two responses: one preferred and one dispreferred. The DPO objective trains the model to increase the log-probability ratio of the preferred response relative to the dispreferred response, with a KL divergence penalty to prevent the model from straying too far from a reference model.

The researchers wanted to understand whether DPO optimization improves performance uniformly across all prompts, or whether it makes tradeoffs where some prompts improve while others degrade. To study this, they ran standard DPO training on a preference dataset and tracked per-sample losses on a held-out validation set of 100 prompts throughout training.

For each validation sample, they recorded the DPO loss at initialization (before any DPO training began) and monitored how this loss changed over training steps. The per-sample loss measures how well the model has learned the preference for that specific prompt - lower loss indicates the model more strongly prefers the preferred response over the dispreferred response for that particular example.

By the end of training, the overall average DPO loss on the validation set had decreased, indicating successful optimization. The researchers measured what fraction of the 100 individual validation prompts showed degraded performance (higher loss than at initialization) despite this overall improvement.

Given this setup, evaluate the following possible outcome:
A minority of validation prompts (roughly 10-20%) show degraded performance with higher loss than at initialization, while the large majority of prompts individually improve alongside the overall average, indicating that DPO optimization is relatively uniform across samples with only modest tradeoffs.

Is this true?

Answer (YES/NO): NO